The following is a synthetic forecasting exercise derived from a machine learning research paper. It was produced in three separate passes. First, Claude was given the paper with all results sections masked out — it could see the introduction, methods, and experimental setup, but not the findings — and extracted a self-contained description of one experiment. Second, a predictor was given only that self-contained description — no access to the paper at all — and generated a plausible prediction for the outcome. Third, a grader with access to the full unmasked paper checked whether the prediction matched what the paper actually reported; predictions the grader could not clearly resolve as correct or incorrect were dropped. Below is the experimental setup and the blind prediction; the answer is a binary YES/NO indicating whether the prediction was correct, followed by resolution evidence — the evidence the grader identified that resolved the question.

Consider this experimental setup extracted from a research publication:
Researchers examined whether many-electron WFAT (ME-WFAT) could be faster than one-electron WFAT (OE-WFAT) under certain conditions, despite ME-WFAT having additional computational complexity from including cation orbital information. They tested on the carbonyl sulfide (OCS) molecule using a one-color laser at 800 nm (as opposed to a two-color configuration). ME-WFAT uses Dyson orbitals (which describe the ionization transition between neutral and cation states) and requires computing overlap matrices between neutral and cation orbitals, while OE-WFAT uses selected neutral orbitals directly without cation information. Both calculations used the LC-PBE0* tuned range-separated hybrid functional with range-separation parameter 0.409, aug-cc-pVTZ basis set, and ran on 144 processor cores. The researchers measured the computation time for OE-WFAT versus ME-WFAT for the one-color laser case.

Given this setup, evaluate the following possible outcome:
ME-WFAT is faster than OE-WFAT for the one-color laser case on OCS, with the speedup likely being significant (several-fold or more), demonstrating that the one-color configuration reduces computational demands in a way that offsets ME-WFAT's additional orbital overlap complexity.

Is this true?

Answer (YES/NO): NO